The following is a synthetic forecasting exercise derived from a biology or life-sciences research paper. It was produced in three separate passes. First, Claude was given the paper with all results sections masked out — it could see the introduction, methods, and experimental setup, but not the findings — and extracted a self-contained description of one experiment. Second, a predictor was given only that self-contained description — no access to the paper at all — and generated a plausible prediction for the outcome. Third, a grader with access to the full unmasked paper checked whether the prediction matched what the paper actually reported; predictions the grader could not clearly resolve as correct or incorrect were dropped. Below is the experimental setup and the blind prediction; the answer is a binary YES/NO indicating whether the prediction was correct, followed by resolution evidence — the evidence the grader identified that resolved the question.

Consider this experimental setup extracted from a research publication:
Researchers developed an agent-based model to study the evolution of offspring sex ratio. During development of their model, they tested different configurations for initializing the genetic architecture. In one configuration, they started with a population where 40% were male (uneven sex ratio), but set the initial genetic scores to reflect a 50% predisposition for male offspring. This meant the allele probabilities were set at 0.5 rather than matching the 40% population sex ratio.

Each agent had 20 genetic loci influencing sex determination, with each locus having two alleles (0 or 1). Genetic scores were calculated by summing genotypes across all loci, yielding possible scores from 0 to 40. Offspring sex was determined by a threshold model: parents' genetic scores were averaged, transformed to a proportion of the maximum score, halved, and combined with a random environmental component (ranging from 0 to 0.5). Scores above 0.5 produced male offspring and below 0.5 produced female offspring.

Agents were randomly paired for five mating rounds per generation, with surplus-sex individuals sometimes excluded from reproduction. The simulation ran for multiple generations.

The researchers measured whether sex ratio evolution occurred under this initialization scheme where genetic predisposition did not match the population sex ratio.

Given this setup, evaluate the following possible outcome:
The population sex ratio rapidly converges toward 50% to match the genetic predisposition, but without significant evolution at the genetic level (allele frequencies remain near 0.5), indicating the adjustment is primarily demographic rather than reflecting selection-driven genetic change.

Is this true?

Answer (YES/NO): YES